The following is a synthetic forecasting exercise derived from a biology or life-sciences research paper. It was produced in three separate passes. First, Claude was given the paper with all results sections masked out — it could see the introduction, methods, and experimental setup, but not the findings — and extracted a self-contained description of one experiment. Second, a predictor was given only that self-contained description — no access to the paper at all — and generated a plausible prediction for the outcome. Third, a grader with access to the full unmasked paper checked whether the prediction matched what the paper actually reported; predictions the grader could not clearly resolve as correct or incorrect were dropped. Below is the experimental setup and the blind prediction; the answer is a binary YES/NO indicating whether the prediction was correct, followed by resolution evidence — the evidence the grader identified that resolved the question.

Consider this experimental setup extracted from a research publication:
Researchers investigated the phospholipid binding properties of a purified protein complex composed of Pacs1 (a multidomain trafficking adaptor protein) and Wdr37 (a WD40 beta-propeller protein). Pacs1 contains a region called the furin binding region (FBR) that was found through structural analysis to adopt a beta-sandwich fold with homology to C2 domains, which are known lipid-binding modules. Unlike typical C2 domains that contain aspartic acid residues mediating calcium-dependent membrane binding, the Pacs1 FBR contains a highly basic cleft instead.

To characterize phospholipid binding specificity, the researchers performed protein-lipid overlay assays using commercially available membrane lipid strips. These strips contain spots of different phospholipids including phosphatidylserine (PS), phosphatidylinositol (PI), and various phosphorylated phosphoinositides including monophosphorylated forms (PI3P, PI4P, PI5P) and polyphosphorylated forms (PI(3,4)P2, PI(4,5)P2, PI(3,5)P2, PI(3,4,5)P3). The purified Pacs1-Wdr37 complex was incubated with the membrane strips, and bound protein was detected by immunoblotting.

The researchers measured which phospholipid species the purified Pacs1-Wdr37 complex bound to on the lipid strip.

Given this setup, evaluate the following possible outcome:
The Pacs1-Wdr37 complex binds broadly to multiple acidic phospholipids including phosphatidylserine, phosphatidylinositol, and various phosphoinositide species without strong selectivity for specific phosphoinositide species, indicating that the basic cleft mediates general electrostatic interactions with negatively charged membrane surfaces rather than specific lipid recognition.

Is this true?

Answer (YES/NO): NO